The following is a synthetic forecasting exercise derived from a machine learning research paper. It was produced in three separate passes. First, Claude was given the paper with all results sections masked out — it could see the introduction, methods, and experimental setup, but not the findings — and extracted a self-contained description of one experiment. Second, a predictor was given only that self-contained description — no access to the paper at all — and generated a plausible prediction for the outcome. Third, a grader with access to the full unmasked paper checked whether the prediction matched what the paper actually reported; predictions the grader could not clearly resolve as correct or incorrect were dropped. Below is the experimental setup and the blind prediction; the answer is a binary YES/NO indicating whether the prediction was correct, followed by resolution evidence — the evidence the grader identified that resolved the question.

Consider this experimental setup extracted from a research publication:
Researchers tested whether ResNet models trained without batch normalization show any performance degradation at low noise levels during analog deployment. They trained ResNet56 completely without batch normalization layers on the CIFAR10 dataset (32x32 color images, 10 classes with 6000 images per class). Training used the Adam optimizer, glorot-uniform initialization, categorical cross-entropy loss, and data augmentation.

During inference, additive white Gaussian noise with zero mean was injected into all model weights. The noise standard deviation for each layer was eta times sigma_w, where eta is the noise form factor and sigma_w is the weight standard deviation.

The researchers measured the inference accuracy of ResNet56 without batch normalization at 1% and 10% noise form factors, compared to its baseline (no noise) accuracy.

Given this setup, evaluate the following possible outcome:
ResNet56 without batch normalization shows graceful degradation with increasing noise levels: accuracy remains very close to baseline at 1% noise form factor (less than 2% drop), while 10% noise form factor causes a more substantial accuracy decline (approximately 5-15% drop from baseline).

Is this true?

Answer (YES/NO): NO